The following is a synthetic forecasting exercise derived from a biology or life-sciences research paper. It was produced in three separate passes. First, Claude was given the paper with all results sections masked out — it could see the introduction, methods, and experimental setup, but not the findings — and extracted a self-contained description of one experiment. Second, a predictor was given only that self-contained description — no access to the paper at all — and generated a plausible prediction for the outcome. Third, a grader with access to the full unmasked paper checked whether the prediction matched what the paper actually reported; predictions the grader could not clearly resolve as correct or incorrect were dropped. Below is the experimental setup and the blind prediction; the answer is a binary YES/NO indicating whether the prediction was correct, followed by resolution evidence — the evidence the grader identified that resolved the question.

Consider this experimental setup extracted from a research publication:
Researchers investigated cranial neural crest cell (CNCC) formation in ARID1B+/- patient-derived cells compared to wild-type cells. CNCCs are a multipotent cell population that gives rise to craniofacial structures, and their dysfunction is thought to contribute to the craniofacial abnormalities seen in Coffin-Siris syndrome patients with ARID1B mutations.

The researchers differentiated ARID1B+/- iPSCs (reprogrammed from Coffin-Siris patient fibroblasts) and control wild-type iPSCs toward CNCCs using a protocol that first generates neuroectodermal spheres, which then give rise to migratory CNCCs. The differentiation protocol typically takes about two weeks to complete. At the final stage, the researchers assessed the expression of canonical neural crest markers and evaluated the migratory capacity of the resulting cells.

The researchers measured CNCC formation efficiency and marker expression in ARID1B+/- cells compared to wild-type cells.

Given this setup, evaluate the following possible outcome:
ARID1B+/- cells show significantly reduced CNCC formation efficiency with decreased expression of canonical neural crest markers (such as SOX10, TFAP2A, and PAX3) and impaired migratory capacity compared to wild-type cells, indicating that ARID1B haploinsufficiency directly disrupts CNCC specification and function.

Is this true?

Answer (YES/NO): NO